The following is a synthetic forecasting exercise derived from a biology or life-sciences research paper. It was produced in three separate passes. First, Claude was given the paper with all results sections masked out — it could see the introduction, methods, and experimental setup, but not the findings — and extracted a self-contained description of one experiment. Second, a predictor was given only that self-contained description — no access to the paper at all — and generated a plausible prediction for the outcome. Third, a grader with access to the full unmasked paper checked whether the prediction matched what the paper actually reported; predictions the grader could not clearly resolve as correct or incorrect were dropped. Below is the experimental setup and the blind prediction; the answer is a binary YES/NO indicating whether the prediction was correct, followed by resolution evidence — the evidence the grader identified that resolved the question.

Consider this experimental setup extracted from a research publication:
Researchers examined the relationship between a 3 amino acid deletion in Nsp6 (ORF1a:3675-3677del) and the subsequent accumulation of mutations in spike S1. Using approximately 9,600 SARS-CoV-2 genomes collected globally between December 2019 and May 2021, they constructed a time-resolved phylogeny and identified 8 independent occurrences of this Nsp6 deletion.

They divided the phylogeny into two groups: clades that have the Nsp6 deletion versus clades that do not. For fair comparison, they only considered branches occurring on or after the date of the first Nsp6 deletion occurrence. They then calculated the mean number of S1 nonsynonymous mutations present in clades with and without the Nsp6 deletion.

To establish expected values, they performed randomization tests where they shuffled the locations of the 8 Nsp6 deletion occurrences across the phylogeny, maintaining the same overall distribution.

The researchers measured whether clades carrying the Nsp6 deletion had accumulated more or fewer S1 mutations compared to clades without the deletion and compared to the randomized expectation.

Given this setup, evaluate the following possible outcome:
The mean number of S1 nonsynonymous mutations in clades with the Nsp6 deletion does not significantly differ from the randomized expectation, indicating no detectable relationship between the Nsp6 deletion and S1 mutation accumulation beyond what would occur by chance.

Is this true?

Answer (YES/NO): NO